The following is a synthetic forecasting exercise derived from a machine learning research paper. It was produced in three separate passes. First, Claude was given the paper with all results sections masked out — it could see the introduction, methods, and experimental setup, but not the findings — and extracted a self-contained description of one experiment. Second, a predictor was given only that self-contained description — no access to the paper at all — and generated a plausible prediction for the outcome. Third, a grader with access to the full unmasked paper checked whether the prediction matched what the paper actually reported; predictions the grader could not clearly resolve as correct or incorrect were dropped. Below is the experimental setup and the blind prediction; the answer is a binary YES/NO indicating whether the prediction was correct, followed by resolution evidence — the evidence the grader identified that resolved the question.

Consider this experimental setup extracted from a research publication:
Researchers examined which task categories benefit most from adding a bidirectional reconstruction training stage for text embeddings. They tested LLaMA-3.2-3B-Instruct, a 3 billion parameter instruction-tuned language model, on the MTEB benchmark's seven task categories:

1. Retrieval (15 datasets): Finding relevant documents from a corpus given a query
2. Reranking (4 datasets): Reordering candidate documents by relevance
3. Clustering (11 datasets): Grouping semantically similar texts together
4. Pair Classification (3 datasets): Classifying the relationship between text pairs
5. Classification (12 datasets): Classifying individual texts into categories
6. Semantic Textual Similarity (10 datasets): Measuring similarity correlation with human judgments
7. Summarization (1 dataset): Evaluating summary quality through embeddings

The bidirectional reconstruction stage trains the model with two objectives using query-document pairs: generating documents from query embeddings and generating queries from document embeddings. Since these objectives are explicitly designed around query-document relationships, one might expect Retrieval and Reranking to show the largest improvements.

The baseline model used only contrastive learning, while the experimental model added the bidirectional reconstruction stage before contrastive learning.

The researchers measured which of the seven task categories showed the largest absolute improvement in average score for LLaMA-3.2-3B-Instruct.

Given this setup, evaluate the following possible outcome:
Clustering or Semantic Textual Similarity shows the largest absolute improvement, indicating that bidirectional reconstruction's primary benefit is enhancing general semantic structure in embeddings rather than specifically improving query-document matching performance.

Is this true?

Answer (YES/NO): YES